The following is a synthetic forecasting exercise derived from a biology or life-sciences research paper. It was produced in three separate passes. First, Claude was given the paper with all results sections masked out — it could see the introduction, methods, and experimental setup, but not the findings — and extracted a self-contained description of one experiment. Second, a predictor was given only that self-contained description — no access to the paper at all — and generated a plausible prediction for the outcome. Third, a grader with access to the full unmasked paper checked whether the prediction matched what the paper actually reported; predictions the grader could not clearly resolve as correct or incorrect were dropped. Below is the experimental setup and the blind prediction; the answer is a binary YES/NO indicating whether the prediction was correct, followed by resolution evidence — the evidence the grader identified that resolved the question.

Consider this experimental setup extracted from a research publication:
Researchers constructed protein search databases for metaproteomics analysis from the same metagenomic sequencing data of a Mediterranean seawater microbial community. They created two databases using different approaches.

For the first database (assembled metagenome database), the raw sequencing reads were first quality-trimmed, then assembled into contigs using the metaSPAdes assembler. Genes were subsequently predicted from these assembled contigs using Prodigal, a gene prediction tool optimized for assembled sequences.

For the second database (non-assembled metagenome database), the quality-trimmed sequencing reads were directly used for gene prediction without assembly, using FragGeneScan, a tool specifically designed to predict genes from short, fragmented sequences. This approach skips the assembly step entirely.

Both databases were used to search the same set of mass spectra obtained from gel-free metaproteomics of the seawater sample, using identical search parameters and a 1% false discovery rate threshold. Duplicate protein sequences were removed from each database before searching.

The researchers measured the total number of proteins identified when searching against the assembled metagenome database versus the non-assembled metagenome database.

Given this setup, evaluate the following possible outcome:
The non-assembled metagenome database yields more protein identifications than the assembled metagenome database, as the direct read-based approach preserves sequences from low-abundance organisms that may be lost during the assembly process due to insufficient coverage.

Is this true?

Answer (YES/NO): YES